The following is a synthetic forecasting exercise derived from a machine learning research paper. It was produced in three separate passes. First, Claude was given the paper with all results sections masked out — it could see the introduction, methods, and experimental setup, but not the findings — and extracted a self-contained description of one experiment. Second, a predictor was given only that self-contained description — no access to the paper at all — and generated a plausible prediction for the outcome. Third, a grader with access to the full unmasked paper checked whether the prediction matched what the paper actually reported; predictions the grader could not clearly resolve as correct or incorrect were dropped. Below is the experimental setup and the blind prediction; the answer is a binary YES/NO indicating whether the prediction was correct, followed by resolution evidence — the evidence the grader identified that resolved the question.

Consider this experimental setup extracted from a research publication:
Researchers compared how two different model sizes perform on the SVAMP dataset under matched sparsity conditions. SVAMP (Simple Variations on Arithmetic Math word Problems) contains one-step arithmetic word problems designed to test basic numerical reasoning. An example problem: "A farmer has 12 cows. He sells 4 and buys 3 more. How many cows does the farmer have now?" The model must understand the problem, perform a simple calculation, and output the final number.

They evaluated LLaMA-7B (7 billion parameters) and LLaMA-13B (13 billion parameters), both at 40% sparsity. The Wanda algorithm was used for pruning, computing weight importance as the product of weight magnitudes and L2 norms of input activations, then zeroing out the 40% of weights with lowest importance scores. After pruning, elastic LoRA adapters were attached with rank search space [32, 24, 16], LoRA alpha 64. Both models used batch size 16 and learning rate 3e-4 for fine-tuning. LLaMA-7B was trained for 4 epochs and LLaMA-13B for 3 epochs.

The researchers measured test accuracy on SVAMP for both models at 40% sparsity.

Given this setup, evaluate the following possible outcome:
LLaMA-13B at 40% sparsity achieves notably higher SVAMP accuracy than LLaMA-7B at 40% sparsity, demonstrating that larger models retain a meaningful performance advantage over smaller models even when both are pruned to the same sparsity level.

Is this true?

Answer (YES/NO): YES